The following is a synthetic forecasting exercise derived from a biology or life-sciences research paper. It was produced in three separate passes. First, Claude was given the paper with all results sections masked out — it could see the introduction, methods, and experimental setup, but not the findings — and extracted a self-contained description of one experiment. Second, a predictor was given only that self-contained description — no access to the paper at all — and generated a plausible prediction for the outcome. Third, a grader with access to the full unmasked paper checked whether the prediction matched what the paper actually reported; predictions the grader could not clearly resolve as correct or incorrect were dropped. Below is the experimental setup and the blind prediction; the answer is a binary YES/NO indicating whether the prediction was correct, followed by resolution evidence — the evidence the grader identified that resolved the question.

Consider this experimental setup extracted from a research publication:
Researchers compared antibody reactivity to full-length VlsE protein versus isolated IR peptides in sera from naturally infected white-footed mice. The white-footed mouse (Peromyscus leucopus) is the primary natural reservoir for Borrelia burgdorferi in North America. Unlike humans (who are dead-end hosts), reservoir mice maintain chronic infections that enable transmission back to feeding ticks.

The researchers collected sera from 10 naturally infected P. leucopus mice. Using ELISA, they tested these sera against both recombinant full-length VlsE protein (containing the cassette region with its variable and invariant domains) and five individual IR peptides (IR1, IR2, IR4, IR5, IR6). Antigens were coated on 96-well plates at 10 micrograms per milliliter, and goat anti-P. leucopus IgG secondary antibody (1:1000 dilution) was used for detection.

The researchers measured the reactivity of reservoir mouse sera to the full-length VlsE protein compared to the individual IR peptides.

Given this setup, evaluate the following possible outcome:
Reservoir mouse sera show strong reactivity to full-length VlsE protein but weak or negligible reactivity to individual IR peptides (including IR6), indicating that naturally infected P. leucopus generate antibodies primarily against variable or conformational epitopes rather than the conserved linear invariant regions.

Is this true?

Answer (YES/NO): YES